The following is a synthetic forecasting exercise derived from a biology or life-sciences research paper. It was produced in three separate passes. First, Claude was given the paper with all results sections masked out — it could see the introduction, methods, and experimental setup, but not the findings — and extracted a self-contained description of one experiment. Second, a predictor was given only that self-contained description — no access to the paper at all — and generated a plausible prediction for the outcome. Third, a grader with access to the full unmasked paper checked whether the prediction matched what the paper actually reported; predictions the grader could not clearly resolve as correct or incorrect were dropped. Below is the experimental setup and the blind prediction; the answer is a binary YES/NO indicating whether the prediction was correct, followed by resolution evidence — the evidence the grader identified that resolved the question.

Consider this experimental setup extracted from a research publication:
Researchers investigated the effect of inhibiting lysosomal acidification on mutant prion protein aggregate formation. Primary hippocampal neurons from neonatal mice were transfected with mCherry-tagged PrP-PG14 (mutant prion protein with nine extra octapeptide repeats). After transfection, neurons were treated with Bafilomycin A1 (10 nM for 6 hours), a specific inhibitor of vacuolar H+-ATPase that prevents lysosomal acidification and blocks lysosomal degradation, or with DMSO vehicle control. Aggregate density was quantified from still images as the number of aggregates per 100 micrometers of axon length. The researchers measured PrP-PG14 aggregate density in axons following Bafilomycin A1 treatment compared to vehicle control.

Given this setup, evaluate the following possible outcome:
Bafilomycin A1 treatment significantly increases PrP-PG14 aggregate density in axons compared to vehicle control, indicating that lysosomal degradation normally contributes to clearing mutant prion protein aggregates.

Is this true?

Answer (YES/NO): NO